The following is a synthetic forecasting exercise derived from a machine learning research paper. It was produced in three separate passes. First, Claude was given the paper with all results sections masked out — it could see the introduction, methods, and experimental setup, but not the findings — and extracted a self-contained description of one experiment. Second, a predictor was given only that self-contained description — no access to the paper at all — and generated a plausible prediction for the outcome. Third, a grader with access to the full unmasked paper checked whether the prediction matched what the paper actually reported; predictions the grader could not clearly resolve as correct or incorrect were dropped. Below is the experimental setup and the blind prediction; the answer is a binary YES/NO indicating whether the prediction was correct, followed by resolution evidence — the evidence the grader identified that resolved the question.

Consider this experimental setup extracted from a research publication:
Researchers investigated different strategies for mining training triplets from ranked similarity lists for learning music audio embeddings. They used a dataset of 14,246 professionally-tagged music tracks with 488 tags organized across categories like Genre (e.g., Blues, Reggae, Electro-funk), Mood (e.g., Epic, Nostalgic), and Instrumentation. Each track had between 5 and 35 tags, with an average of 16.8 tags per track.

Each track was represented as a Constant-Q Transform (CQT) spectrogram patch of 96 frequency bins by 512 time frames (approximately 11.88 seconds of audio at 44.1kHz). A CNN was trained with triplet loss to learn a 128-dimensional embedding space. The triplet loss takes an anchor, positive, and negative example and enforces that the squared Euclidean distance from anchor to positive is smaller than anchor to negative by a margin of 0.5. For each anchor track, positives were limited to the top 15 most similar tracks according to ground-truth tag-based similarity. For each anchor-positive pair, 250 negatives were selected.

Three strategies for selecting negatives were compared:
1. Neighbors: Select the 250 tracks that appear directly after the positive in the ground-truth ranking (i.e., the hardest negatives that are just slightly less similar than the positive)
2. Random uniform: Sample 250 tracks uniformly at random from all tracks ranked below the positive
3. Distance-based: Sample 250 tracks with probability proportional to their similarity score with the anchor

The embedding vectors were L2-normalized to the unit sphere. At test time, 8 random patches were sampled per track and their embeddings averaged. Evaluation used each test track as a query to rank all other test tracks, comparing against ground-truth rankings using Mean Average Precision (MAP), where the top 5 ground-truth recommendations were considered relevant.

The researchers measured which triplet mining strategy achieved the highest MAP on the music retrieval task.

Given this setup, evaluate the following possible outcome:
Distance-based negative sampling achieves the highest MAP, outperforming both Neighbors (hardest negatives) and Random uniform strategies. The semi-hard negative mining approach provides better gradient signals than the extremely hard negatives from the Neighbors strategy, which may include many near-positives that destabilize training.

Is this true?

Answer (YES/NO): YES